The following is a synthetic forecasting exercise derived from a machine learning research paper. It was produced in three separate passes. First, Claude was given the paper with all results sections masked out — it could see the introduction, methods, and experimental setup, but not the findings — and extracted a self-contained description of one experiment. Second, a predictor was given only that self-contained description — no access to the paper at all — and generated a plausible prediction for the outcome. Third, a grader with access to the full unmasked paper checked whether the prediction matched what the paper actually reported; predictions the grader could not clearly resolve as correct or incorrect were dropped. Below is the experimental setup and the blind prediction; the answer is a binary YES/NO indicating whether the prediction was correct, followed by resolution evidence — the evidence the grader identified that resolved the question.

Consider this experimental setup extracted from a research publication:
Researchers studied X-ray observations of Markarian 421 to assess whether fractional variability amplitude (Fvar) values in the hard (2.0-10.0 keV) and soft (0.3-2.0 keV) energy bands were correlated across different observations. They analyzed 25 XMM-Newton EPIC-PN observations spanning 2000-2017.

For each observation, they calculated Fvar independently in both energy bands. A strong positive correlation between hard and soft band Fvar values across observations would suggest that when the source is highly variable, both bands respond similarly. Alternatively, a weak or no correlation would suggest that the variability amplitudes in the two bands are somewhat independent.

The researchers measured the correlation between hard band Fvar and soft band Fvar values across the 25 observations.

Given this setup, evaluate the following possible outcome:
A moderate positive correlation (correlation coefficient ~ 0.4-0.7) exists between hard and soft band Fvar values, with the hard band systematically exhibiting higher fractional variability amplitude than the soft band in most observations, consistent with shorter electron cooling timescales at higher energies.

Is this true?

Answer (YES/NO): NO